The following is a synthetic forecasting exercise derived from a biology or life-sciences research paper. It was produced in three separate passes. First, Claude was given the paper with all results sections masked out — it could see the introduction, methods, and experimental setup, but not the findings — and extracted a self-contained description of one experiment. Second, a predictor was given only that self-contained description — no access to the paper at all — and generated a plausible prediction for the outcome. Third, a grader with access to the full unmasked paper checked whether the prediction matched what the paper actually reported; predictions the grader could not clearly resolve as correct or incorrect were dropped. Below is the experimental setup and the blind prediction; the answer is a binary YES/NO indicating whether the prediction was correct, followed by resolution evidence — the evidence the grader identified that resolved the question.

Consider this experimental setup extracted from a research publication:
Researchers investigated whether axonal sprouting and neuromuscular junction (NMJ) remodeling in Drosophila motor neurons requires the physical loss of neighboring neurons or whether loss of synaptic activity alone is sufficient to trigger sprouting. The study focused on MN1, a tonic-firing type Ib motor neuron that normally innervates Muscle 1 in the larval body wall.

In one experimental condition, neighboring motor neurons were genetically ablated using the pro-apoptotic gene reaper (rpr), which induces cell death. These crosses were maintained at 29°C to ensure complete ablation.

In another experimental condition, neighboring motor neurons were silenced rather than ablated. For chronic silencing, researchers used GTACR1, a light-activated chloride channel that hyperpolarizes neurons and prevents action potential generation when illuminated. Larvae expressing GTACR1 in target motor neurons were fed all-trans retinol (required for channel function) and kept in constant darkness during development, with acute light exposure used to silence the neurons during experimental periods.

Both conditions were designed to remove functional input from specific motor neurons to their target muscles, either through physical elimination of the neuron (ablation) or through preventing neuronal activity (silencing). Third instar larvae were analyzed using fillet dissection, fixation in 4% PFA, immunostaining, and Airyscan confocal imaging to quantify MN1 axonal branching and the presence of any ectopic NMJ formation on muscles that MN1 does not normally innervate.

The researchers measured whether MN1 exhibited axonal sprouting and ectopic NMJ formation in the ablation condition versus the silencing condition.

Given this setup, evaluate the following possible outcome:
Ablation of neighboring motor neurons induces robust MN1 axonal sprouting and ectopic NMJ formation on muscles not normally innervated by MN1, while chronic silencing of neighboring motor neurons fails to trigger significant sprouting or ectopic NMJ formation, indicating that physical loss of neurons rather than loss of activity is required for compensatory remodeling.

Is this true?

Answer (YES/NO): YES